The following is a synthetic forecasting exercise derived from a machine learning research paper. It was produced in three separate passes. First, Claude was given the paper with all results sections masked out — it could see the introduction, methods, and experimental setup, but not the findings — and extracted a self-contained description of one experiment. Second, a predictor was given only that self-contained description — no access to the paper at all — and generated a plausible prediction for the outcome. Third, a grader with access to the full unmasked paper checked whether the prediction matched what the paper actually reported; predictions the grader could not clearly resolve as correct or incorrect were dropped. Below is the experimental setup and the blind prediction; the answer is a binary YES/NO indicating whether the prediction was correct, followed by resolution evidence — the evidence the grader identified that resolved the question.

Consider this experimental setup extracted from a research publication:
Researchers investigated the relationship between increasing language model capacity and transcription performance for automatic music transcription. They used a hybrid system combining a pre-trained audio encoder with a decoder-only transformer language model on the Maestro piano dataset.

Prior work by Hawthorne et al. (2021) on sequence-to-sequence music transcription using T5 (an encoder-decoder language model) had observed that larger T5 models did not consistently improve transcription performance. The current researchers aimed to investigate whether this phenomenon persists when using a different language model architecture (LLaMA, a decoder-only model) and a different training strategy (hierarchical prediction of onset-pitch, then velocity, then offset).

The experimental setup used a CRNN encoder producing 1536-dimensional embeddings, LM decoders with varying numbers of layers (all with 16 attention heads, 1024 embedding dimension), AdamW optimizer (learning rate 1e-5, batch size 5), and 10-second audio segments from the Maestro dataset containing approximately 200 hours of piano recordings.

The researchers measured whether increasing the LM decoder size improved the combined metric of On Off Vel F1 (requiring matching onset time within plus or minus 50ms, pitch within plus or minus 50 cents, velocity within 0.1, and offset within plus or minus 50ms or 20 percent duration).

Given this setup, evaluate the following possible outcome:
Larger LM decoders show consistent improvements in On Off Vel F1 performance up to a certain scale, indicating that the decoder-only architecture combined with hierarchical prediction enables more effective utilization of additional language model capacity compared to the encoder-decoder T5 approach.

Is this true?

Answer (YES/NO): NO